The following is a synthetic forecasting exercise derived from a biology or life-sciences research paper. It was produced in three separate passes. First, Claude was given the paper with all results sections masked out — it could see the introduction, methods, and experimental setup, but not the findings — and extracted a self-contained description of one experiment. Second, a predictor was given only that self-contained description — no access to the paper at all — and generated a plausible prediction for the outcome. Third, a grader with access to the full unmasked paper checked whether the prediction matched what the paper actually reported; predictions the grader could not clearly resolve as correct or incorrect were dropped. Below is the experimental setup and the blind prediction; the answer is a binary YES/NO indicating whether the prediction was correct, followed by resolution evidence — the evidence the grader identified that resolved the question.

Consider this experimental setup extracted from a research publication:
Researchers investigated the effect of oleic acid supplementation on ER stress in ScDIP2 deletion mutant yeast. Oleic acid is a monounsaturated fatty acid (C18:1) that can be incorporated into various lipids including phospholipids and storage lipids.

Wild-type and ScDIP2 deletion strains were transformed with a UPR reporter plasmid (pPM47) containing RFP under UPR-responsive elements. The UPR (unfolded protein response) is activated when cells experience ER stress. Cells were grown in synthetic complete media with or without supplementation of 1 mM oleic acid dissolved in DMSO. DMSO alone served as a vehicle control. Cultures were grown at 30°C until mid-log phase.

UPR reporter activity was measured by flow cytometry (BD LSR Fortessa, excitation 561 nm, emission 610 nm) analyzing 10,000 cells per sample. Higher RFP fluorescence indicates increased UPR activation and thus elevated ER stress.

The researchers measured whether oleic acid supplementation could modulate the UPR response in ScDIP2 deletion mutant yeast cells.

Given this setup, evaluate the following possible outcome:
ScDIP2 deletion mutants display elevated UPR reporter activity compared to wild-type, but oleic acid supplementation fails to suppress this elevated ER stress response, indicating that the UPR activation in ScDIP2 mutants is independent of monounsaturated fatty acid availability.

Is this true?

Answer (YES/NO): NO